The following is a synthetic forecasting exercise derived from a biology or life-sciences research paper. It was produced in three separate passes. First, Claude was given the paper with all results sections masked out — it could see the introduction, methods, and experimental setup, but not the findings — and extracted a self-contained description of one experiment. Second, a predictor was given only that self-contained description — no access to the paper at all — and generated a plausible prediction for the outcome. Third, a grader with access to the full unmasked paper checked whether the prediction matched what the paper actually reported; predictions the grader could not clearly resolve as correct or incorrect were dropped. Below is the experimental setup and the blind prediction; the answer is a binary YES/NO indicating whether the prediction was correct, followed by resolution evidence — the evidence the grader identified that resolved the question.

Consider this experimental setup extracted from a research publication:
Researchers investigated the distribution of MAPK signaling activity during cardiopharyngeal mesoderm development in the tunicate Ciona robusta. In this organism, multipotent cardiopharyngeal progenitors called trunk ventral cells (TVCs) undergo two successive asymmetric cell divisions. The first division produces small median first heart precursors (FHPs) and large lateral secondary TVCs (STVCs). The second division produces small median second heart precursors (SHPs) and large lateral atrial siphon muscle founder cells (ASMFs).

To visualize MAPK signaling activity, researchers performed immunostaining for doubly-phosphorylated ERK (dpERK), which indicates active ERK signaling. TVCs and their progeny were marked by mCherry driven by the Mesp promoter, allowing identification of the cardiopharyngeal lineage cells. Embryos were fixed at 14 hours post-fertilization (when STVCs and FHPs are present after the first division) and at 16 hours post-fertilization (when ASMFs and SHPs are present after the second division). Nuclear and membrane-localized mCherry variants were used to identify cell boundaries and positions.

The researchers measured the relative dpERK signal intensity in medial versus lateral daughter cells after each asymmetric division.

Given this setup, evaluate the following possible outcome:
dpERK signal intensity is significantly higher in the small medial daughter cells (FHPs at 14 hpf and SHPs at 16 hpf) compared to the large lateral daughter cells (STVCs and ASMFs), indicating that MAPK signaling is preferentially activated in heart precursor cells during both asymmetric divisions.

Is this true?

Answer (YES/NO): NO